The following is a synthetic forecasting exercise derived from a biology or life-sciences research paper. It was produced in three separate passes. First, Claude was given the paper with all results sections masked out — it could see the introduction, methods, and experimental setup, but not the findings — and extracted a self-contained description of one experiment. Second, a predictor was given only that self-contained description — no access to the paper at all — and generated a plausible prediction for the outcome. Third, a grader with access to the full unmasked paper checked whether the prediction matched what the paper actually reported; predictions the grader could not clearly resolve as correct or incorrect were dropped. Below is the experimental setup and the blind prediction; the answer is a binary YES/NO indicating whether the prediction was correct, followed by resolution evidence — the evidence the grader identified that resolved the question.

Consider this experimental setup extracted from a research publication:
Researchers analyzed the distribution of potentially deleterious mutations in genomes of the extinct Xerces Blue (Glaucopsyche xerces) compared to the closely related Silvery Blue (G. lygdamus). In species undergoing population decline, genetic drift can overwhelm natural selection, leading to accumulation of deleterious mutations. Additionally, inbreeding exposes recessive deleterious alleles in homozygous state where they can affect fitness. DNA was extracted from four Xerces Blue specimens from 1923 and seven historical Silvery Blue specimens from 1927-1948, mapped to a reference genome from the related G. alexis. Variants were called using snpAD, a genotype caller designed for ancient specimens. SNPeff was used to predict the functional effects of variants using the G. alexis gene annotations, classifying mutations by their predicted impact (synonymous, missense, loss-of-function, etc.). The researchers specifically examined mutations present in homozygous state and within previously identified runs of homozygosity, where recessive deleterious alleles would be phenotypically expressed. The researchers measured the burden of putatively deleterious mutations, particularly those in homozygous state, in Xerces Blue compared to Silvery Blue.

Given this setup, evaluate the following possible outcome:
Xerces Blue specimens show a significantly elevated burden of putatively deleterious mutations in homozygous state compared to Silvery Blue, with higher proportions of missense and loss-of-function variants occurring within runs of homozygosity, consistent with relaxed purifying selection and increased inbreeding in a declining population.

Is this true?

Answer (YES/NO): YES